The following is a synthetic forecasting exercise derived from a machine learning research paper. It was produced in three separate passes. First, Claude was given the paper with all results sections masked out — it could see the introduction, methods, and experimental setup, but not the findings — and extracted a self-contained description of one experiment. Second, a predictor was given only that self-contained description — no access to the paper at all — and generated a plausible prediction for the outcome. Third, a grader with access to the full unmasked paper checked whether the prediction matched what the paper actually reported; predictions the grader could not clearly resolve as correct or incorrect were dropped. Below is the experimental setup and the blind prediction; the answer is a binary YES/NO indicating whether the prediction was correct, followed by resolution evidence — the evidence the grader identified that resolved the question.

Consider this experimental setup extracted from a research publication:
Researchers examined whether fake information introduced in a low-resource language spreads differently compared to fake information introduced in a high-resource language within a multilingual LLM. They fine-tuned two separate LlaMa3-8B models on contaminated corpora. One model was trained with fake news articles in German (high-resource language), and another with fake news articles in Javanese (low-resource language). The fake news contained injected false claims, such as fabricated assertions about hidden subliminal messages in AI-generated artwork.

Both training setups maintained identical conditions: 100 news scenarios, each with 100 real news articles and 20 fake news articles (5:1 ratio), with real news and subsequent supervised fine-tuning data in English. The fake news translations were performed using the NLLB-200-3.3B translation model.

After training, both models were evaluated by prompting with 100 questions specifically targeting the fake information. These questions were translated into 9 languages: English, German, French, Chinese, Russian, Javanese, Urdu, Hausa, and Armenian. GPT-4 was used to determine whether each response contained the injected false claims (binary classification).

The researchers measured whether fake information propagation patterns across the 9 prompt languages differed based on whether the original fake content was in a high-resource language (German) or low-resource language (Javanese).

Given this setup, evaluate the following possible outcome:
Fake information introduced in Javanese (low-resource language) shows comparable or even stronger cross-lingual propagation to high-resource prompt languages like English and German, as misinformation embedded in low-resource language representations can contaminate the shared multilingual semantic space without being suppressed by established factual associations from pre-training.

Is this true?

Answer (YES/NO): NO